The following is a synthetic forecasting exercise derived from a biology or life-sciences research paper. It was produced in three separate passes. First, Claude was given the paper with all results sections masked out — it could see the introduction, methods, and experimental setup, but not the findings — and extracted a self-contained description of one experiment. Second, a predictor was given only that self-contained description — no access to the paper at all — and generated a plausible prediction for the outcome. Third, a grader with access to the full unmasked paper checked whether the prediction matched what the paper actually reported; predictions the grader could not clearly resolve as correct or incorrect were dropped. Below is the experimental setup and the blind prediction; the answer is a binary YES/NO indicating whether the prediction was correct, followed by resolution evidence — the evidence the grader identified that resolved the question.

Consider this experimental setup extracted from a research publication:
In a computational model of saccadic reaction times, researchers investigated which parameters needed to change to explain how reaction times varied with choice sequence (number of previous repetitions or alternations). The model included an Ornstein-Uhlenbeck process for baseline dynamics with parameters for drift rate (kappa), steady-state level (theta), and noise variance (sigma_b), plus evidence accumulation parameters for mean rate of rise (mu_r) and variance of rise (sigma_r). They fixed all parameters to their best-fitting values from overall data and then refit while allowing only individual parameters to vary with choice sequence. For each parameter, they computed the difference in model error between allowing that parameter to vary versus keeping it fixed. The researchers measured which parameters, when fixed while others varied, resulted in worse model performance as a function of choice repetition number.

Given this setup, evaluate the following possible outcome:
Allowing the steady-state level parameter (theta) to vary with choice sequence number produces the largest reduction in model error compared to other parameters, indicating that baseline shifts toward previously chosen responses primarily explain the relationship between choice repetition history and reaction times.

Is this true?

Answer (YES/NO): NO